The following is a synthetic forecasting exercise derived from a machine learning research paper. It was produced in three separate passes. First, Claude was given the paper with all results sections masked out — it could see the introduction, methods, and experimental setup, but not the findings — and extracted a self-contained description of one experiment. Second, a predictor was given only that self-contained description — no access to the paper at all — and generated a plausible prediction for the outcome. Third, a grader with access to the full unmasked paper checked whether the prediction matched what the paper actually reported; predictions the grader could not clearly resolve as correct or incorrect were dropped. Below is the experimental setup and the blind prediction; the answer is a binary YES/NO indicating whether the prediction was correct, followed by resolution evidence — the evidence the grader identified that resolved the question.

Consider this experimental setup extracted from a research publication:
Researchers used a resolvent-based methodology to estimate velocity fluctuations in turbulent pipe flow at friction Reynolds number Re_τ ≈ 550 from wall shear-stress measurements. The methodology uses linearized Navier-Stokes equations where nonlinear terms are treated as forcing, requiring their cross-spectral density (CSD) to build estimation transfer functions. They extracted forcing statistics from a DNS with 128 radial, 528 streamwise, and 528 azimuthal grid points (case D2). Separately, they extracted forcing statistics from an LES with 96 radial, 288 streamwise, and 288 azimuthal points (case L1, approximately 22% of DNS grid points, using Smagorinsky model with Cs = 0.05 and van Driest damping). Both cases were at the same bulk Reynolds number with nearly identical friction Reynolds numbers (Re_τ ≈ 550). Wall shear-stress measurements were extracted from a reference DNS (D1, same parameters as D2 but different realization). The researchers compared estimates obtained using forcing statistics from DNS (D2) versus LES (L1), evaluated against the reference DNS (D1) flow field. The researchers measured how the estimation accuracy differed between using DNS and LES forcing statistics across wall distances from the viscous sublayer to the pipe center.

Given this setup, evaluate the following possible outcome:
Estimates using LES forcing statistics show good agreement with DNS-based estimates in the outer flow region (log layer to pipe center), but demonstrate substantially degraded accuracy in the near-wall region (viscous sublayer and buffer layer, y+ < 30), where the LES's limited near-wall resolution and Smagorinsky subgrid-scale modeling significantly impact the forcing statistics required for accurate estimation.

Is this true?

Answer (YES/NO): NO